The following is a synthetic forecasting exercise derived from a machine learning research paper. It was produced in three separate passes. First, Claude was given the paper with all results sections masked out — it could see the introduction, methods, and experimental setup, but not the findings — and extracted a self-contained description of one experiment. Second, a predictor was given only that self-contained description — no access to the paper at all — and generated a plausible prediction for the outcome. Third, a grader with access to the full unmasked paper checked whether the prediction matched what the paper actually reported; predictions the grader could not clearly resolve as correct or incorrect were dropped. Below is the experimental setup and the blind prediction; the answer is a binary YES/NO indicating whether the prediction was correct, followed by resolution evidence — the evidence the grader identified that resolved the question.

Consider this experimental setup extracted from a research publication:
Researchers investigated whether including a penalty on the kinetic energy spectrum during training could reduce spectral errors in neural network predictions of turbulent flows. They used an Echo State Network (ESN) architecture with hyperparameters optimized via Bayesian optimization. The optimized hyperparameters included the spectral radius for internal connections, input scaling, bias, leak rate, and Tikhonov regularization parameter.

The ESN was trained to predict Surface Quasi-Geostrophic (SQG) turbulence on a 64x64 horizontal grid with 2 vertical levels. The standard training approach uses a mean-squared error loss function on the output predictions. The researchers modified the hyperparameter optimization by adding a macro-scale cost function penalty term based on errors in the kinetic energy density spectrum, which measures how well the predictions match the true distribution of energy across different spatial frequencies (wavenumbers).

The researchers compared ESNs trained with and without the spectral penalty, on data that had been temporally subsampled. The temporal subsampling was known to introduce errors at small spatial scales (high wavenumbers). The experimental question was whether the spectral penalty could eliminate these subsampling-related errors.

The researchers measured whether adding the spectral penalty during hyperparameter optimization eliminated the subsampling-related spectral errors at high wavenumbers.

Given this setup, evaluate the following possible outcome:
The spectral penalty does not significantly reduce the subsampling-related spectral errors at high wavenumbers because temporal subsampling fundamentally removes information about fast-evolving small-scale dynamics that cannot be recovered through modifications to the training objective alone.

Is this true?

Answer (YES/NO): NO